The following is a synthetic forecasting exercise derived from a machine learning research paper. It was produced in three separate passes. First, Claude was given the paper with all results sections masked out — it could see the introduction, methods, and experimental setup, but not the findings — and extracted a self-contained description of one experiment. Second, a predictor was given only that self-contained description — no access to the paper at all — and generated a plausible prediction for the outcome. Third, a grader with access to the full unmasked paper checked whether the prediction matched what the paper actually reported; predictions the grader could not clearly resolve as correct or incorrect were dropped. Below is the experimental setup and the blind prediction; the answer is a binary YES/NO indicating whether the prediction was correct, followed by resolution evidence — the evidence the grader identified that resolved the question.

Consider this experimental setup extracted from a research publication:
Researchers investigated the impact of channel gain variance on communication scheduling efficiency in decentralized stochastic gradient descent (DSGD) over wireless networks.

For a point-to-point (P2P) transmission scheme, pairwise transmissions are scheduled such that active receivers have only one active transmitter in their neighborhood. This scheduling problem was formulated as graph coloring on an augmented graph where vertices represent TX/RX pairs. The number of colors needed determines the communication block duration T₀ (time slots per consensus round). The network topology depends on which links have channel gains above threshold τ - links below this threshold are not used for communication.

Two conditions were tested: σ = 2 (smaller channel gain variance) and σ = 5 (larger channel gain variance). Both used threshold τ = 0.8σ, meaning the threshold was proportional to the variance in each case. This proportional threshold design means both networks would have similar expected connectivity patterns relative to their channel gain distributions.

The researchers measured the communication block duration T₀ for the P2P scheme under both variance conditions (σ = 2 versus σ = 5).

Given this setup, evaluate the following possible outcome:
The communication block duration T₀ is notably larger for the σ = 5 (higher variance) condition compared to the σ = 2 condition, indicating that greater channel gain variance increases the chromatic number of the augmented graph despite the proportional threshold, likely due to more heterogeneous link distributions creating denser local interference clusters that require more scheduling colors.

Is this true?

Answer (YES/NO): NO